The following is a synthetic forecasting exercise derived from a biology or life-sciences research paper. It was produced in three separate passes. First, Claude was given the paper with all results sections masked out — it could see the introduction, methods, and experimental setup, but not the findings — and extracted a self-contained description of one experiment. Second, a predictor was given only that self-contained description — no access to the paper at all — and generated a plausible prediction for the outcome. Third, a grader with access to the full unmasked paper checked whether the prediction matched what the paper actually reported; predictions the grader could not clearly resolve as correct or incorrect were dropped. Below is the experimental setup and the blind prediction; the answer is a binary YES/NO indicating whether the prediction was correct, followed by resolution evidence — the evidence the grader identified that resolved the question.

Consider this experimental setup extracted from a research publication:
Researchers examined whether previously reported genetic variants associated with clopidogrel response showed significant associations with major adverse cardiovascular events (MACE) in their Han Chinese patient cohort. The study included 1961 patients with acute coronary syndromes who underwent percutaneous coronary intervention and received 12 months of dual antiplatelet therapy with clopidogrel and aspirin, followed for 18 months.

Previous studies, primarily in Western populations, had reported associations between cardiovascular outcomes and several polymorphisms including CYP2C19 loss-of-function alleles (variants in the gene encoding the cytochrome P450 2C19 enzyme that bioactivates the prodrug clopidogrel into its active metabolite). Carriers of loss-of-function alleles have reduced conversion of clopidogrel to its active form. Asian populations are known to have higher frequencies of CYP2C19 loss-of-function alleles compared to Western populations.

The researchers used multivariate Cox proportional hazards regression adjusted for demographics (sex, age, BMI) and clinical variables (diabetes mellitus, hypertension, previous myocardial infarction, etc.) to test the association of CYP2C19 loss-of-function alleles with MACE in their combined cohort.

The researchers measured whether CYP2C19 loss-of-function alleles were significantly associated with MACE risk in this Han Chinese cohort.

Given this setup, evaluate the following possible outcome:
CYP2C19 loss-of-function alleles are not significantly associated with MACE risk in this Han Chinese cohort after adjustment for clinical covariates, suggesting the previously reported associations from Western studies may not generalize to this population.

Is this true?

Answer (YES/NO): YES